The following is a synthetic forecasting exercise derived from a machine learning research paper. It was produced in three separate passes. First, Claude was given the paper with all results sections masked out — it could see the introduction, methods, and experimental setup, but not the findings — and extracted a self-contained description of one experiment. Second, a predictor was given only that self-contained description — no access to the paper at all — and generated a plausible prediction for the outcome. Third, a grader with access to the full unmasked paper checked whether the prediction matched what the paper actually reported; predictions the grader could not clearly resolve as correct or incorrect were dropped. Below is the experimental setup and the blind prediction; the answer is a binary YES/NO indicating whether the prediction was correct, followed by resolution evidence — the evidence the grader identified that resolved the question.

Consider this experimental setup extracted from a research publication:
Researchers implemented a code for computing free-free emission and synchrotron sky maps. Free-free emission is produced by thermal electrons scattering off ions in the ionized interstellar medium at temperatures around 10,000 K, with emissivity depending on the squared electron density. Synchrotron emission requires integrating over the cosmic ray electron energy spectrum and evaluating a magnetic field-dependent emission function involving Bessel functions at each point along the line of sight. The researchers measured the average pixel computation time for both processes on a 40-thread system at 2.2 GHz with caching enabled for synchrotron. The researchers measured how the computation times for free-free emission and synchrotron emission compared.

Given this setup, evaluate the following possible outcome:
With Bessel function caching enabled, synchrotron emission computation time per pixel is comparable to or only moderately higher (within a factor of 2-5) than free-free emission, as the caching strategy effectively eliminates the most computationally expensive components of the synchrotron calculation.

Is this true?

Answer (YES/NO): YES